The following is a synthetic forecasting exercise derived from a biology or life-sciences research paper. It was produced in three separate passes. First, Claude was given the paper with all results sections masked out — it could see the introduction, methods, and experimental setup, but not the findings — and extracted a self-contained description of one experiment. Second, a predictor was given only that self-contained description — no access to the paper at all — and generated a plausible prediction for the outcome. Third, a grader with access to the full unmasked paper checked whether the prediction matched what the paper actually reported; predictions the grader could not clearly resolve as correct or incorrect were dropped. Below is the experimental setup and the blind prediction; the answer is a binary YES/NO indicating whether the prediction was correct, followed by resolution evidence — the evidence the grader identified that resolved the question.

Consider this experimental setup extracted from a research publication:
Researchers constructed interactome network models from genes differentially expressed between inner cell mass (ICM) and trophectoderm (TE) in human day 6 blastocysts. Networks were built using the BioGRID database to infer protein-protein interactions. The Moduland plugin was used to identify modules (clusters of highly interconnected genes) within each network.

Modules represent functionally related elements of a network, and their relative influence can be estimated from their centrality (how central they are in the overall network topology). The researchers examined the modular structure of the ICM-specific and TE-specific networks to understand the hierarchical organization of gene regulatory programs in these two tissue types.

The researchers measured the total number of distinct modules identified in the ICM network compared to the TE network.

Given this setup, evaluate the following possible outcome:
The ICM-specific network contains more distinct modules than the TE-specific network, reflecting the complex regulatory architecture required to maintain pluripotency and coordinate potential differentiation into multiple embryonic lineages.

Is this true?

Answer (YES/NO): NO